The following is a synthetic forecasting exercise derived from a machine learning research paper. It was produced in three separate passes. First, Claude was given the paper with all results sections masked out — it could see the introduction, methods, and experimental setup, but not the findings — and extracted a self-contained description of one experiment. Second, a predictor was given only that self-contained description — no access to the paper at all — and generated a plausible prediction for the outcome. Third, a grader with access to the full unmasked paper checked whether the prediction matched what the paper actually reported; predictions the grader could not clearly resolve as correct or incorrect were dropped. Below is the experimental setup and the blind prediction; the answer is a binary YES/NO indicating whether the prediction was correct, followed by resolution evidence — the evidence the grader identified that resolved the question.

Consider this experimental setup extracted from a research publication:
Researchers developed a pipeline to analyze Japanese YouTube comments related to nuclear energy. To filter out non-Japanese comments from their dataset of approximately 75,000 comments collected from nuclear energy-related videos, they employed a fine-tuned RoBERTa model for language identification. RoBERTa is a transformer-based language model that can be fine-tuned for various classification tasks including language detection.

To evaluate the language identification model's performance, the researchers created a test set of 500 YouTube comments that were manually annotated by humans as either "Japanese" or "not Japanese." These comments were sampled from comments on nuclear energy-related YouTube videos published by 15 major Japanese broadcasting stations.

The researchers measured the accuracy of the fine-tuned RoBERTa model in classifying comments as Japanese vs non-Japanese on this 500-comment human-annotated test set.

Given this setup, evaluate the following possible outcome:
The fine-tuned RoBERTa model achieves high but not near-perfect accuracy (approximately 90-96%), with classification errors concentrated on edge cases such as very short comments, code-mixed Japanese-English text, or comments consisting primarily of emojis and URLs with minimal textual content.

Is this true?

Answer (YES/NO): NO